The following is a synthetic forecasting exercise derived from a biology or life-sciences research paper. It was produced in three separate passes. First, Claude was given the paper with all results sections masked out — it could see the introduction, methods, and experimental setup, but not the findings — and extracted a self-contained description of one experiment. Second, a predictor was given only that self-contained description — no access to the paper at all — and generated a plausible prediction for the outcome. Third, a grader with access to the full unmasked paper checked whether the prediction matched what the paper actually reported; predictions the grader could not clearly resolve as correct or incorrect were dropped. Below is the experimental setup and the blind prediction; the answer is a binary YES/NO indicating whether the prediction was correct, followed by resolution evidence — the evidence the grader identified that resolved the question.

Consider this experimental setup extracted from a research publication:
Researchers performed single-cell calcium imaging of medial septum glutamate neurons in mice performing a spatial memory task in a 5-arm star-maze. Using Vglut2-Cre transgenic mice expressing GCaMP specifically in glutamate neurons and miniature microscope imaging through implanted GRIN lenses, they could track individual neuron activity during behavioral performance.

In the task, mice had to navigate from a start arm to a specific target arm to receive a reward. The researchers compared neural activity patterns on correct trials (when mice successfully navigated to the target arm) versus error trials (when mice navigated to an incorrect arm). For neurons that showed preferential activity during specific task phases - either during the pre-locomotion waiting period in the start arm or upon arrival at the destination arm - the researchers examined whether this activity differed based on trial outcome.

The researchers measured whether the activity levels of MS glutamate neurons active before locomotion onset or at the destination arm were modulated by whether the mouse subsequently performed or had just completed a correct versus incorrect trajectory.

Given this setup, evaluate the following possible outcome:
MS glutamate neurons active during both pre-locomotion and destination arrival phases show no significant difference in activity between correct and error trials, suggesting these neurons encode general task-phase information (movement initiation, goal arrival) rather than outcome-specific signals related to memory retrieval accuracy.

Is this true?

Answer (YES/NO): NO